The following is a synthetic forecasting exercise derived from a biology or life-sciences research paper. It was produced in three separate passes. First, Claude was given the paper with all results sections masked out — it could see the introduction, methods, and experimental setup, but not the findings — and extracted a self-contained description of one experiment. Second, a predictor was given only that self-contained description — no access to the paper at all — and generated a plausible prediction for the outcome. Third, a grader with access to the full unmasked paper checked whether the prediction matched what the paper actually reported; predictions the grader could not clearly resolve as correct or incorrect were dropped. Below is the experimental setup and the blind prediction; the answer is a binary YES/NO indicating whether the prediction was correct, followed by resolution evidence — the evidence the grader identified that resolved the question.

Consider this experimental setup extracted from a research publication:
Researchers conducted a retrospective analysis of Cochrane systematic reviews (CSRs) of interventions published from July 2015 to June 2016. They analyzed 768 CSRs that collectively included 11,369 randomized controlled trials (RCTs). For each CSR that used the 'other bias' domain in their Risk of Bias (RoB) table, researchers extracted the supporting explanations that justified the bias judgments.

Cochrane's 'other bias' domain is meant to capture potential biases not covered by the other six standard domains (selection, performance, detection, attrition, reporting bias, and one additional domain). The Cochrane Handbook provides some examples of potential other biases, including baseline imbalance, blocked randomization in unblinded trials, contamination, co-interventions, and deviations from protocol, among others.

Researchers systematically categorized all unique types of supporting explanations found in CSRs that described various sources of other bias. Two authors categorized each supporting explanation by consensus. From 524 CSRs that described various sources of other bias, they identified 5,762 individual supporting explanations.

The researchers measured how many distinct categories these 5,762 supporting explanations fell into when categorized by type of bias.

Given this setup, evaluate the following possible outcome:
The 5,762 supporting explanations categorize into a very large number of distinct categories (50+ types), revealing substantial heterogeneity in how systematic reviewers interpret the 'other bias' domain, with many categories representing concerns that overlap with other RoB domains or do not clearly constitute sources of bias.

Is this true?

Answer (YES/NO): NO